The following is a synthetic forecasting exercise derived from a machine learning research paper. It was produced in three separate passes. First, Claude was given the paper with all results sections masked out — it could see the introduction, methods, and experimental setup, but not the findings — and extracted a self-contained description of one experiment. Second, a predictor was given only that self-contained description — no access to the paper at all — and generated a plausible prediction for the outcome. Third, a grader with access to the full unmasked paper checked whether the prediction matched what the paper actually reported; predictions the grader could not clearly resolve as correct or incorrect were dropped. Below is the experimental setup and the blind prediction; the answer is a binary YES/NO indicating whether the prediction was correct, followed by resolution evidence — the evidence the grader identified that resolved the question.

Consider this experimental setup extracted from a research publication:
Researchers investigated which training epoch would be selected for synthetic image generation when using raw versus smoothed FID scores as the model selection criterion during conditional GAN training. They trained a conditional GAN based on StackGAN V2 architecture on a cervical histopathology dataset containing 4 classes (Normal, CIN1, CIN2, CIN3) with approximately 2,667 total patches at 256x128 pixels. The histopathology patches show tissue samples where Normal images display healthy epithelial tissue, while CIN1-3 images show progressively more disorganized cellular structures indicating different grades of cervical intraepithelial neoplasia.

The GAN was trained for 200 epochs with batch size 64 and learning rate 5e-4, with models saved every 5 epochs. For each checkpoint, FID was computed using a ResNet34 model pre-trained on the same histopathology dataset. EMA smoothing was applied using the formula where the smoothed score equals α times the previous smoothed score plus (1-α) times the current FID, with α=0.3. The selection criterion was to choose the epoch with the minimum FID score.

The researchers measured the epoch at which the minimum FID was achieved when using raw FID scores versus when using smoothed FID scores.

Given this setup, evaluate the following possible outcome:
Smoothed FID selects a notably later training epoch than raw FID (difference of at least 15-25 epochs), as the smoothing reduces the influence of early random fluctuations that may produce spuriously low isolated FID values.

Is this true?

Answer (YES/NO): NO